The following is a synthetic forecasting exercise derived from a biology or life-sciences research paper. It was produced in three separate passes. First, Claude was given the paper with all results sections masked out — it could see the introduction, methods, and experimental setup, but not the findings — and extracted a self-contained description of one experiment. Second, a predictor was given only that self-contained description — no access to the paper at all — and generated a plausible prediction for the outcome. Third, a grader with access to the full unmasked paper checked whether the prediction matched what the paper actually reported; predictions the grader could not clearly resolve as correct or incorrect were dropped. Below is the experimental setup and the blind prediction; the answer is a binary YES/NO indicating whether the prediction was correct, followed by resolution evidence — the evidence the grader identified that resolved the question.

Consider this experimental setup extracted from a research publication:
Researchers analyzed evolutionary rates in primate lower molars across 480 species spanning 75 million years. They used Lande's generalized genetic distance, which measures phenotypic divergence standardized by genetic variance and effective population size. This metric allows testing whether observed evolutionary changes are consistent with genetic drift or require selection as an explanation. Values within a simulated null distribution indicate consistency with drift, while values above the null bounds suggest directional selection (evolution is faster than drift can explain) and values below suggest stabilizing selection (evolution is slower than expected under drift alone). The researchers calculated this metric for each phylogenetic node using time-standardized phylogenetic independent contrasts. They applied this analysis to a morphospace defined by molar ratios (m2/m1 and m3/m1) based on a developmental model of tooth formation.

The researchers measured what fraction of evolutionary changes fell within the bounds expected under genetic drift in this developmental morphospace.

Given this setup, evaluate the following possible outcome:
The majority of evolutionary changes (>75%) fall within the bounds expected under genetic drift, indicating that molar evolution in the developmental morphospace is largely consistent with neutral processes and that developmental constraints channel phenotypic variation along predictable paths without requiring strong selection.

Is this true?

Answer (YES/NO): NO